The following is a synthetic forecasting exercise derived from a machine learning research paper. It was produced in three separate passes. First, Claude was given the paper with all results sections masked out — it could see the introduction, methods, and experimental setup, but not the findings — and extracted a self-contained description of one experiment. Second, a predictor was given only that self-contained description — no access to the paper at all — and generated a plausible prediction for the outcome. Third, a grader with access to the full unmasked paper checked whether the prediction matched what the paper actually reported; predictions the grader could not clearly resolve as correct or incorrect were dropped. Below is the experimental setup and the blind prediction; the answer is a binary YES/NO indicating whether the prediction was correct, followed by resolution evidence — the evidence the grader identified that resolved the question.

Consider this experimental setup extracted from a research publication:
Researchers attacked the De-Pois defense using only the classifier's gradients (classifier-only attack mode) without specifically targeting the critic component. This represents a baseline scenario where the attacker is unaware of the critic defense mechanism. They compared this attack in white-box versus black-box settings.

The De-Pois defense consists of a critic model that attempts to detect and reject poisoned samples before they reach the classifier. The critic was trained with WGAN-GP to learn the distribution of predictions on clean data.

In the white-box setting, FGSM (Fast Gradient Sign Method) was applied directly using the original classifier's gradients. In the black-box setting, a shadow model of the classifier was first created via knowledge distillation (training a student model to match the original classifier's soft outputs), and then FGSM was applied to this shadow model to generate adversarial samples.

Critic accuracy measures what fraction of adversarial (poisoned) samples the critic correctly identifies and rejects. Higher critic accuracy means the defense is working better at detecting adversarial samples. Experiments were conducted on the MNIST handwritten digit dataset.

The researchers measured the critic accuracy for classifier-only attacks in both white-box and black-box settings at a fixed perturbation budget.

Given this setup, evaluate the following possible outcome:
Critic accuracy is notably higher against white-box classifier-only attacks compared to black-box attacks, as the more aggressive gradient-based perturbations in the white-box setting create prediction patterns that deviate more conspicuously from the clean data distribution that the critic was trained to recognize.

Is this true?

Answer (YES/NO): NO